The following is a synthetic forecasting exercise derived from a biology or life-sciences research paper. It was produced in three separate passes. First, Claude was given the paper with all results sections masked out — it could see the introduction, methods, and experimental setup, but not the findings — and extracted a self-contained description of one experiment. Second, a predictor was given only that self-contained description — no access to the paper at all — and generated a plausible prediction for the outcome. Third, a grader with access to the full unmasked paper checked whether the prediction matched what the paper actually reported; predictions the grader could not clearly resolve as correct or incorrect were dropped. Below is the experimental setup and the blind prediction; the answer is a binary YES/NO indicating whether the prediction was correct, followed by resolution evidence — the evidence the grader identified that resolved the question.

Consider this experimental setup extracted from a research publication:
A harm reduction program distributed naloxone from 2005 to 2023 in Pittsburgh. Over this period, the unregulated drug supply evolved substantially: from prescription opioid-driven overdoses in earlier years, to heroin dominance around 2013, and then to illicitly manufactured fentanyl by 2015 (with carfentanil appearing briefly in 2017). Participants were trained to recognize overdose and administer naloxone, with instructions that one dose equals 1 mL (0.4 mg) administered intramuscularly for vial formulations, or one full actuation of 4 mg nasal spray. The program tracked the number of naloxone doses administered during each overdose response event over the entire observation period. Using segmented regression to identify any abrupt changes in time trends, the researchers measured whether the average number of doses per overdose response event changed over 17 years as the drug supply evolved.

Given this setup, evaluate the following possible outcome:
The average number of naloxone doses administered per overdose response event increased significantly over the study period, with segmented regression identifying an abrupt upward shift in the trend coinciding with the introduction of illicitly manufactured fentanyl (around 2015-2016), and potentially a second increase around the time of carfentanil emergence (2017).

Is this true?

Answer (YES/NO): NO